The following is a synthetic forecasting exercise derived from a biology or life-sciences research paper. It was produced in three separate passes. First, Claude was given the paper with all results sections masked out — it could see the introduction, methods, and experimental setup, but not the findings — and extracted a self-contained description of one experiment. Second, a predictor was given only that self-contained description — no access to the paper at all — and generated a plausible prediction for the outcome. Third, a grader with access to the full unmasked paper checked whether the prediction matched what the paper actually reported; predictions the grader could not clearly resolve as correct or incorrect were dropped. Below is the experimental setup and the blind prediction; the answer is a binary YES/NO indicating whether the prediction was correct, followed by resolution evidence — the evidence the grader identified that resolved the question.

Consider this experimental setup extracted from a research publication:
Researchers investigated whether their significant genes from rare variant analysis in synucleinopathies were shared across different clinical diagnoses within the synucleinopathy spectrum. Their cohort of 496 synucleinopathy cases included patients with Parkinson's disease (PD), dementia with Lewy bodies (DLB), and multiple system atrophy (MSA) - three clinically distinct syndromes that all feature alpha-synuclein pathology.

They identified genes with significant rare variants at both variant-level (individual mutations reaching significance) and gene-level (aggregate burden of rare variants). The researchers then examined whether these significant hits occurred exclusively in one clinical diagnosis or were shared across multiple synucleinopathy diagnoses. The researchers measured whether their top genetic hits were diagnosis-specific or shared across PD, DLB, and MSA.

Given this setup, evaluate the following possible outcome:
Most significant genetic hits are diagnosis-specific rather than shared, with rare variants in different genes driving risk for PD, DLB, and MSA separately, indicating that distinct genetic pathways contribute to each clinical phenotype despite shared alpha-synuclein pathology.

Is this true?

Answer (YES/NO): NO